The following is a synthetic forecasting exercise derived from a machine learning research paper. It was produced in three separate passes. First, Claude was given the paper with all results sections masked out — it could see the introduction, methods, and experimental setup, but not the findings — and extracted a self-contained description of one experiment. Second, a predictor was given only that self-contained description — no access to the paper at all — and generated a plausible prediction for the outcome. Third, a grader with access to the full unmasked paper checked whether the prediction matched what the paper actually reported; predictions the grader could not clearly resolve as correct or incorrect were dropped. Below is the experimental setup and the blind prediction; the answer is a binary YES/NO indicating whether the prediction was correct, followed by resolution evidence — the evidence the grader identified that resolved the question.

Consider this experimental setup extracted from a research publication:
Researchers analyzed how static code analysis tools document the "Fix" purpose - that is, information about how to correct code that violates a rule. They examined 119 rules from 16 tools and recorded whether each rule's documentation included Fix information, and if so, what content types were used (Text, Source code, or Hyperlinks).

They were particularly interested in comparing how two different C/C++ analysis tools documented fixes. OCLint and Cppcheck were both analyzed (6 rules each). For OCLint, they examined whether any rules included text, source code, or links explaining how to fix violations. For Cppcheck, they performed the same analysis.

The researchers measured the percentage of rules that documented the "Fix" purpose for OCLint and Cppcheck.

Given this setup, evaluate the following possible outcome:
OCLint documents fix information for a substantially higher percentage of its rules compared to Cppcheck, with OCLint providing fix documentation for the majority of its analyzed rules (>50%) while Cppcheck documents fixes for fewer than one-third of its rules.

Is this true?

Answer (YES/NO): NO